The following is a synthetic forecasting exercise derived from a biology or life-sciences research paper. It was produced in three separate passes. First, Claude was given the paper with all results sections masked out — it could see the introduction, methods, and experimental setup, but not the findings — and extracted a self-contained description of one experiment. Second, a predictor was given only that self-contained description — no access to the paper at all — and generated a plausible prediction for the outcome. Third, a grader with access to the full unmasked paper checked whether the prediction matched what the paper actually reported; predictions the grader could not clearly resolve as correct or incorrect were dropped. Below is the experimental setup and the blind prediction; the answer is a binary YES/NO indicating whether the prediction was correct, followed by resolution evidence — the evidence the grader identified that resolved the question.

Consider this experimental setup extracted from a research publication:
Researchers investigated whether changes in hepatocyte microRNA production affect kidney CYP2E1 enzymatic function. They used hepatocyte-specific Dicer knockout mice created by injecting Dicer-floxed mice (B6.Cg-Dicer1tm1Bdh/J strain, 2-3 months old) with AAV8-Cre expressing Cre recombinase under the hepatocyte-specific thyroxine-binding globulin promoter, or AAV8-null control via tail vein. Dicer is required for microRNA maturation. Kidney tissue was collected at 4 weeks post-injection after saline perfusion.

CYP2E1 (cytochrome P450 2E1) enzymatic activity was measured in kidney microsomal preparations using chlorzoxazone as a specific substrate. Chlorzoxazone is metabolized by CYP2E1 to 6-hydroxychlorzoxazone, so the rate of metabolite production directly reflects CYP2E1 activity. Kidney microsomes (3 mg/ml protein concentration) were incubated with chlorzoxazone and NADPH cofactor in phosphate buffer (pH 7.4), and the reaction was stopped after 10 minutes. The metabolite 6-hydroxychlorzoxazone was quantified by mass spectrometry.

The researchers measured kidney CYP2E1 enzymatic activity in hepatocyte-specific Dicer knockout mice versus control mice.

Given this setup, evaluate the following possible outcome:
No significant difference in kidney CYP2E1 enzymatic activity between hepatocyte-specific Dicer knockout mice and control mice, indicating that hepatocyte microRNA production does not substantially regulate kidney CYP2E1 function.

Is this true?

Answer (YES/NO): NO